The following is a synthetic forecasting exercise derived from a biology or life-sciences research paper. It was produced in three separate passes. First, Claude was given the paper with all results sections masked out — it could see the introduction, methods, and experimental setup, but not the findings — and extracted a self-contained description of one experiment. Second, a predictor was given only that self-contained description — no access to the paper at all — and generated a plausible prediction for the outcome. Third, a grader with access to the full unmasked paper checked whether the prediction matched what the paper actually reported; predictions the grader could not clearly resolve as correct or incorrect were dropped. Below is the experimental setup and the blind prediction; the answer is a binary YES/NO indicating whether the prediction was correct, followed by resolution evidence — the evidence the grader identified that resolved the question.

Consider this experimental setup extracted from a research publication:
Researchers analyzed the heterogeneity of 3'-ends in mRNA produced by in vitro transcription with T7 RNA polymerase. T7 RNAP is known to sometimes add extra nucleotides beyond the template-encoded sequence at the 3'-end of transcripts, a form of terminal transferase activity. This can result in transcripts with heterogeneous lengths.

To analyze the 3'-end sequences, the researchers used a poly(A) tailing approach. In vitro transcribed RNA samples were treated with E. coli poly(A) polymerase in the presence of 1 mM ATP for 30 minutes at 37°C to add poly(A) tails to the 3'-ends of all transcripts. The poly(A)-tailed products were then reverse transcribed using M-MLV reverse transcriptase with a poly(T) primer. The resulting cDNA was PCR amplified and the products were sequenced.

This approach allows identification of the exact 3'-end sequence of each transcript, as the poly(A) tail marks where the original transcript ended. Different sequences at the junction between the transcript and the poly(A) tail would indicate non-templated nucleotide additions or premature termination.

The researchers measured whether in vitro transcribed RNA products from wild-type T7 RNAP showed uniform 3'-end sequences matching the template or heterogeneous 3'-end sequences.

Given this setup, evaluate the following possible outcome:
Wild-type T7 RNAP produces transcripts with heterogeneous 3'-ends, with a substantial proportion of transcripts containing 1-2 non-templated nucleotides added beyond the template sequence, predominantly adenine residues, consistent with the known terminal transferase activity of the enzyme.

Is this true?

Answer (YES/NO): NO